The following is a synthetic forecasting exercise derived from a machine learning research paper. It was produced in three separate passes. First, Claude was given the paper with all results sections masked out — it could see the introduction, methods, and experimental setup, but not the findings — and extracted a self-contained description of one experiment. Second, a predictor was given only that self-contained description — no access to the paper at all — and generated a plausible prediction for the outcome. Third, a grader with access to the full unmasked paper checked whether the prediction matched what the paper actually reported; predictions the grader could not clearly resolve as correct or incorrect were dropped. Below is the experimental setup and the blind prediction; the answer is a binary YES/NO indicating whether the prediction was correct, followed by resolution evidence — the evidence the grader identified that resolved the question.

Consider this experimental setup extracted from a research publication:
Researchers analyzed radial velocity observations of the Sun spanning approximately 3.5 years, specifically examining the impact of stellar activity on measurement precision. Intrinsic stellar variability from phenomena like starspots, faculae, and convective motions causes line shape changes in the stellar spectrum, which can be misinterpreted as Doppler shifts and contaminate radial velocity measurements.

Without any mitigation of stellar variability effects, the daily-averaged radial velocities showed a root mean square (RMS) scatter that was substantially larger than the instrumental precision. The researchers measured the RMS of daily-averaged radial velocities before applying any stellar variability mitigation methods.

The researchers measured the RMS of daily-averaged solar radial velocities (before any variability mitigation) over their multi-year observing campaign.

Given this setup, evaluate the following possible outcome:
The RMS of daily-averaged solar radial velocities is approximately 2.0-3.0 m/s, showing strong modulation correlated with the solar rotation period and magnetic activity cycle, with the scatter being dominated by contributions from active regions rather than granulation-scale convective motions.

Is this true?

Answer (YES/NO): YES